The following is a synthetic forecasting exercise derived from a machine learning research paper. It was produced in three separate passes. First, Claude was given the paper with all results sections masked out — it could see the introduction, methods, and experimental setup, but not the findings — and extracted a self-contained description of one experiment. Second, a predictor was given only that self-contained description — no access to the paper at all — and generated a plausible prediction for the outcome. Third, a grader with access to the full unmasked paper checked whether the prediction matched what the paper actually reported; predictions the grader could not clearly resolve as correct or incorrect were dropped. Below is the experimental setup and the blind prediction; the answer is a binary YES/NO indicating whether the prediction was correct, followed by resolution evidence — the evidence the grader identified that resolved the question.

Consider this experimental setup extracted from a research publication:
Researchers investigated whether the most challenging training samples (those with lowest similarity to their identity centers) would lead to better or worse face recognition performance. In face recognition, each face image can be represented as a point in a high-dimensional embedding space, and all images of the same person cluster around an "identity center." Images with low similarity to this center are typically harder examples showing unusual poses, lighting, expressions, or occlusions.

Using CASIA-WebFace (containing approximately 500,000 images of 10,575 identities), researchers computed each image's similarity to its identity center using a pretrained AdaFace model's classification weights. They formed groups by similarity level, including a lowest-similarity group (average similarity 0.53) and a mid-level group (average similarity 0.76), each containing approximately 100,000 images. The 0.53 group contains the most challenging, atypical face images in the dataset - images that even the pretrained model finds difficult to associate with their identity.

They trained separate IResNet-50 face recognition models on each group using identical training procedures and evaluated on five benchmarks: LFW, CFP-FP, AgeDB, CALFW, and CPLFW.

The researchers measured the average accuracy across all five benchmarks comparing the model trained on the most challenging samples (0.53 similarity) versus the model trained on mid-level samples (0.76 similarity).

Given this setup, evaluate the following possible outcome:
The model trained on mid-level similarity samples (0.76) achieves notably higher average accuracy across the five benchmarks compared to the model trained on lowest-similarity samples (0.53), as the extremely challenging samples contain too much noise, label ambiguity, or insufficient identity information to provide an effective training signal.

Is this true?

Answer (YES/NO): YES